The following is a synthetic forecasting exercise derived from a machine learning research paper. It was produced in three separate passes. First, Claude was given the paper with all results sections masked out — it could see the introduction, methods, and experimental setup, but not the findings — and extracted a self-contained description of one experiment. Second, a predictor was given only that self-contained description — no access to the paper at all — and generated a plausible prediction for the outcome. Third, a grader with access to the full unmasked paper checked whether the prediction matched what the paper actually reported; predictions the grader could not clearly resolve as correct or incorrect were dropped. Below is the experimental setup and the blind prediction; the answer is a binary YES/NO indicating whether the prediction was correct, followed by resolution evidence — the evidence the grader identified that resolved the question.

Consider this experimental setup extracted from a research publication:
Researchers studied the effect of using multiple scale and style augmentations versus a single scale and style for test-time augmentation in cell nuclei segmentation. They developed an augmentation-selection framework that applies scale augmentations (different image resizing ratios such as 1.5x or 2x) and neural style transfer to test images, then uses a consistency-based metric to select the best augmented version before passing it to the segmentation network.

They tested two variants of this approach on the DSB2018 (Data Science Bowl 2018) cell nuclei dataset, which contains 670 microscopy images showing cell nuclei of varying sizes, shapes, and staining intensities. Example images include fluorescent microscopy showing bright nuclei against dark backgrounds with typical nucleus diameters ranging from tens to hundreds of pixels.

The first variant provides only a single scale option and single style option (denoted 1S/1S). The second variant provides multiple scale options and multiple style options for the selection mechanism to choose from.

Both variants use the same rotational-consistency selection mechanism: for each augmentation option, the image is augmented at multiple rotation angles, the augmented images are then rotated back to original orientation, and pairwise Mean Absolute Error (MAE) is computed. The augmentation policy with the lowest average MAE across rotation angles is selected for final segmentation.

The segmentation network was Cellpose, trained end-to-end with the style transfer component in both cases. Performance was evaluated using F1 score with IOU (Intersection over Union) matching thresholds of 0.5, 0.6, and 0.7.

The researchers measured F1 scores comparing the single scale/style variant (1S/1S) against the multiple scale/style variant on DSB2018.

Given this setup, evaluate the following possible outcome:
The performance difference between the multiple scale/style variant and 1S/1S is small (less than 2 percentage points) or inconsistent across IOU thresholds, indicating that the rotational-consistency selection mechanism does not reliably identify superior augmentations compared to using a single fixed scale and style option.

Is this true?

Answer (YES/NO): NO